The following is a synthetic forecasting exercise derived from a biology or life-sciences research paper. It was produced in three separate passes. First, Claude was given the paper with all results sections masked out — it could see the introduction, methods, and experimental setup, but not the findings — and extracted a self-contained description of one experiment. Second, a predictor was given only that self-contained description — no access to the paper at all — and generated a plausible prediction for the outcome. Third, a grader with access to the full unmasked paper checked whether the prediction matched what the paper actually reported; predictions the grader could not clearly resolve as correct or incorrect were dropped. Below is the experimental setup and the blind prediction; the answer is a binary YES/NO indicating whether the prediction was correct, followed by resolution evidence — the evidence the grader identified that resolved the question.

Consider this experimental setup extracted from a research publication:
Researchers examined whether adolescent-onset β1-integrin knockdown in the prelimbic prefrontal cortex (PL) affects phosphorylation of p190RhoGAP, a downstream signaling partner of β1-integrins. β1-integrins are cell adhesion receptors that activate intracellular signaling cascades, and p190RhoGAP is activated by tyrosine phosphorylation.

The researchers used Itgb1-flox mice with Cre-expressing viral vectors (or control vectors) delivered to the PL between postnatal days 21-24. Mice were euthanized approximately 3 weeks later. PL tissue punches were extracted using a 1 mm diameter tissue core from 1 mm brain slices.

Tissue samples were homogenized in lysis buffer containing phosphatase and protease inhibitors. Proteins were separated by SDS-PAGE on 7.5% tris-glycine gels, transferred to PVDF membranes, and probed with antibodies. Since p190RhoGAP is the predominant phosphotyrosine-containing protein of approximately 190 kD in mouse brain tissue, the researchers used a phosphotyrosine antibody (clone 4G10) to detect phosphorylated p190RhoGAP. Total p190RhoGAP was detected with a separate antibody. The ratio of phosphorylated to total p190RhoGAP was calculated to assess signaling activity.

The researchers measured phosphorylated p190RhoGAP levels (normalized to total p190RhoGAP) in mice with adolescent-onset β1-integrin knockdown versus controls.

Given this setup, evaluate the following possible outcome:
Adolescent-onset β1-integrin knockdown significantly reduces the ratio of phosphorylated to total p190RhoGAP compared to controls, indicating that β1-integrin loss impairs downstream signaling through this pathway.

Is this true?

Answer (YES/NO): NO